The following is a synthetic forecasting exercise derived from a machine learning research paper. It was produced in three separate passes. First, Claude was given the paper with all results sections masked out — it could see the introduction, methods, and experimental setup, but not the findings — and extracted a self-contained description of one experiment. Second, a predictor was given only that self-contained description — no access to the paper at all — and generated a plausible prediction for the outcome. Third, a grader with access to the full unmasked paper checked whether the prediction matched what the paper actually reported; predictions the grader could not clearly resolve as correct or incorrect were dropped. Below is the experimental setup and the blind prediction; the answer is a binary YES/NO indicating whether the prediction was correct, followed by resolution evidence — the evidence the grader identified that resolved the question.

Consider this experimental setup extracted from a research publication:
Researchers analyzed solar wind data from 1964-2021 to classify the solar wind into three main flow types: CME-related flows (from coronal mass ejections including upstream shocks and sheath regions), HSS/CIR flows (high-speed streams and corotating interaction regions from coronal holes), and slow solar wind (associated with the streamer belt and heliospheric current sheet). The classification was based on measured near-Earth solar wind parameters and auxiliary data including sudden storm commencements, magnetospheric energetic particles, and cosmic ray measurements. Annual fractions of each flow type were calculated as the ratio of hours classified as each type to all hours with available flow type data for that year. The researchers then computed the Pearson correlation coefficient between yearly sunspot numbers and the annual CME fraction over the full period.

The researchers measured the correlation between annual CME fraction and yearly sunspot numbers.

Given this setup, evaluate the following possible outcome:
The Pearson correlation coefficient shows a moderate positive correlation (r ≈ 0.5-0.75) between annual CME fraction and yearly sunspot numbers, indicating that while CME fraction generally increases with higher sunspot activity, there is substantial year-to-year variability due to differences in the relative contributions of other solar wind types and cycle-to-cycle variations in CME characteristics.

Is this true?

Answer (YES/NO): NO